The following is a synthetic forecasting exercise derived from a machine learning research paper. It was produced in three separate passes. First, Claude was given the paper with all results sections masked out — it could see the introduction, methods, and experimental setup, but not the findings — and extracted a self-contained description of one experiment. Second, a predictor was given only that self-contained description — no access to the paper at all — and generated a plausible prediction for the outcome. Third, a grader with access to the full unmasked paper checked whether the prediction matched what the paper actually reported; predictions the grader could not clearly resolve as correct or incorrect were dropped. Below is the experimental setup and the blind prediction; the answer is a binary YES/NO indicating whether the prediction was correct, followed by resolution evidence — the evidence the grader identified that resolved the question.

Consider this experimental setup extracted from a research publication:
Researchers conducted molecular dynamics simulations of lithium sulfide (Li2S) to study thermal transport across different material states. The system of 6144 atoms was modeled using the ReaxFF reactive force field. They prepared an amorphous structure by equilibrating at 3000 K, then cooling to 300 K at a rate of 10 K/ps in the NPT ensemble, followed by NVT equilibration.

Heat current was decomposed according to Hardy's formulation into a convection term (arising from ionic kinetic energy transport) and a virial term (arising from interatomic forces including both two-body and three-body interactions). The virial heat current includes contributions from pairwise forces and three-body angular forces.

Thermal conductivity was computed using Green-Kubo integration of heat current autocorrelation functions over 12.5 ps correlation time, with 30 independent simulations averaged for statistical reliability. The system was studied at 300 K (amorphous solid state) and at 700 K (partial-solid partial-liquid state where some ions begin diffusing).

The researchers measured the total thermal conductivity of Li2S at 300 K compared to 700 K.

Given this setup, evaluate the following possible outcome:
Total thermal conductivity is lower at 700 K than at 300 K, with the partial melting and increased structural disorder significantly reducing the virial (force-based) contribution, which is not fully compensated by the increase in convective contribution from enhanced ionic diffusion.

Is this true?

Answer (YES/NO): NO